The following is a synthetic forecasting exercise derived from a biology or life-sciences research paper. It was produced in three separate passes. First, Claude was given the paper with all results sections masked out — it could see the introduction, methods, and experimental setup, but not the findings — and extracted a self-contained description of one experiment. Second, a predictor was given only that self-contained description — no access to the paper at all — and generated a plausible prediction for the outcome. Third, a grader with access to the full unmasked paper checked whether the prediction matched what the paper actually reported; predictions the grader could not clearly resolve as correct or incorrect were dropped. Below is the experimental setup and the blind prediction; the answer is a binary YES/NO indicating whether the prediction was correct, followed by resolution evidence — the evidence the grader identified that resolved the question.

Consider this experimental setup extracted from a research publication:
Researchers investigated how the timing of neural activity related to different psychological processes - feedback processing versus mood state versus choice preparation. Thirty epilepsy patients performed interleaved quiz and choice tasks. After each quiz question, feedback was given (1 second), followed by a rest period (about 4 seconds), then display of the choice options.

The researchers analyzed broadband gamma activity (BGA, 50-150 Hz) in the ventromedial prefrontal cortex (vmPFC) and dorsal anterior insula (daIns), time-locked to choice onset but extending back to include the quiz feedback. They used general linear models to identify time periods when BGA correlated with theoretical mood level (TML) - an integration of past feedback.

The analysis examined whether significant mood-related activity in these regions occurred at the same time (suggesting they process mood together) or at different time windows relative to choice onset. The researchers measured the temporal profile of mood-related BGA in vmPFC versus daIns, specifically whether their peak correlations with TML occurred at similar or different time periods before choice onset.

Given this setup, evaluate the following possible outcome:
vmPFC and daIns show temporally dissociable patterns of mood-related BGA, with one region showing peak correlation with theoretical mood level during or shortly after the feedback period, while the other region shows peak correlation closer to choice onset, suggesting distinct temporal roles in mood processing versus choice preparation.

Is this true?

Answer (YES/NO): YES